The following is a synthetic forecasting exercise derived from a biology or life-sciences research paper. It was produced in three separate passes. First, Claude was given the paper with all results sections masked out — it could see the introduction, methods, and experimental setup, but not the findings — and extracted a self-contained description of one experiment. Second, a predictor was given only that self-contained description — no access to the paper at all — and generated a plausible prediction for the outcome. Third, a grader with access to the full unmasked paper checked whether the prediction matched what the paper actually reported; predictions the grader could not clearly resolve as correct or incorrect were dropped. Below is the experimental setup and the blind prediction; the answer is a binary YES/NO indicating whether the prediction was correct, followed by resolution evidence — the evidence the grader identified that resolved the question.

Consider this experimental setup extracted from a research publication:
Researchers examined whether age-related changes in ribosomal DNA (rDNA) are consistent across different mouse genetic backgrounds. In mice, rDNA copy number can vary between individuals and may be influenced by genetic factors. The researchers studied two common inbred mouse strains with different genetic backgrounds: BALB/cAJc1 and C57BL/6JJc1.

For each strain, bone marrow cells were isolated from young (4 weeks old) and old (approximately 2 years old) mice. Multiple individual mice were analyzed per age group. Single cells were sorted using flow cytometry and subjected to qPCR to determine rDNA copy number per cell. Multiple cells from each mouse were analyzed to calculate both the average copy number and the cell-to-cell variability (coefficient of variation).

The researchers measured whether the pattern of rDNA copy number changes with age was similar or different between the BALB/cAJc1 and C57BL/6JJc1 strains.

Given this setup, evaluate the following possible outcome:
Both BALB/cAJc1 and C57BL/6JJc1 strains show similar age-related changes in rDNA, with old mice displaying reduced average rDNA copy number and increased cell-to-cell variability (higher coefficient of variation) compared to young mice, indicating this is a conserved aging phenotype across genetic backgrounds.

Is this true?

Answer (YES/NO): NO